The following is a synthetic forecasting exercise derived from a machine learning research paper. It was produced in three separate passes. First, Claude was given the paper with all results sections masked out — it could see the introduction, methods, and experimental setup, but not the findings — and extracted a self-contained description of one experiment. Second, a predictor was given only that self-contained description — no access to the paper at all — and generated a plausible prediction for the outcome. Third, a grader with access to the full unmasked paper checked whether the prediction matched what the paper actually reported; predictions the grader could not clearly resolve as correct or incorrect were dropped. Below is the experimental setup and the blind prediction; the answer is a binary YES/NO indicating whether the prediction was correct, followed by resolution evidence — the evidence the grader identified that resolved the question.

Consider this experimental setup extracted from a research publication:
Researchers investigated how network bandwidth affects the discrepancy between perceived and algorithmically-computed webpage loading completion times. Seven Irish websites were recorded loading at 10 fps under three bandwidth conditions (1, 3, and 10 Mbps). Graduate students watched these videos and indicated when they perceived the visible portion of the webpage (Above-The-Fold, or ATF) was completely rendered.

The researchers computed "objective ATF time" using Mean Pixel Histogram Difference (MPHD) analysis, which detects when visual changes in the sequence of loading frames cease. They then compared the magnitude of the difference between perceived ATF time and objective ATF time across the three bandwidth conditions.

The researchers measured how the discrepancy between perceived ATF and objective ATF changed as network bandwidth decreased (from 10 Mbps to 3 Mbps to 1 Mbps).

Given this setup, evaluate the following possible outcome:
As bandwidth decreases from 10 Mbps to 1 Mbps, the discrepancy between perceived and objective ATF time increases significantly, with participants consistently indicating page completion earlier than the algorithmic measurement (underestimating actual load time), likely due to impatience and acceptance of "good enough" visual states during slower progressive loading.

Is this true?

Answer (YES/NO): YES